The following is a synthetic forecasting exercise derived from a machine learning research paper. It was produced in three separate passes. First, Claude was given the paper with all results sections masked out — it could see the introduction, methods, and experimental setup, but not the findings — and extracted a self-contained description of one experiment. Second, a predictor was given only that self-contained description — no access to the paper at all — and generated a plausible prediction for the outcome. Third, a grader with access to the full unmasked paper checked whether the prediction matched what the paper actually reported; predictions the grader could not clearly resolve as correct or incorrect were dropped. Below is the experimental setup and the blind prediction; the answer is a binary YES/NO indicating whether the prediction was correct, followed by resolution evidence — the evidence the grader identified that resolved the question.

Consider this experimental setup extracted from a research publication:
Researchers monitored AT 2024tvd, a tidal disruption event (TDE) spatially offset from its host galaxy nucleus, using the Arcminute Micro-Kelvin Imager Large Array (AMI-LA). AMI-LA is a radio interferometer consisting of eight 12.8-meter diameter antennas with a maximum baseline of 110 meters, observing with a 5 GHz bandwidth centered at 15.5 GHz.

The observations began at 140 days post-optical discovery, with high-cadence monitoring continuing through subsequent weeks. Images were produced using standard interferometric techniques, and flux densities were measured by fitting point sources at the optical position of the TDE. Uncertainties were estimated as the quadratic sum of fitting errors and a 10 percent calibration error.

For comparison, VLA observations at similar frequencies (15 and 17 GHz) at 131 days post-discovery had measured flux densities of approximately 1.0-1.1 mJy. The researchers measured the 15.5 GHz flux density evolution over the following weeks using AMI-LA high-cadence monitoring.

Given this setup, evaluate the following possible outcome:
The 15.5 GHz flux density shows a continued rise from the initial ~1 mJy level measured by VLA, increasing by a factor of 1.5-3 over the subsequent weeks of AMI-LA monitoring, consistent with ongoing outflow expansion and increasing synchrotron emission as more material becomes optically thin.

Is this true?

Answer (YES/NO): NO